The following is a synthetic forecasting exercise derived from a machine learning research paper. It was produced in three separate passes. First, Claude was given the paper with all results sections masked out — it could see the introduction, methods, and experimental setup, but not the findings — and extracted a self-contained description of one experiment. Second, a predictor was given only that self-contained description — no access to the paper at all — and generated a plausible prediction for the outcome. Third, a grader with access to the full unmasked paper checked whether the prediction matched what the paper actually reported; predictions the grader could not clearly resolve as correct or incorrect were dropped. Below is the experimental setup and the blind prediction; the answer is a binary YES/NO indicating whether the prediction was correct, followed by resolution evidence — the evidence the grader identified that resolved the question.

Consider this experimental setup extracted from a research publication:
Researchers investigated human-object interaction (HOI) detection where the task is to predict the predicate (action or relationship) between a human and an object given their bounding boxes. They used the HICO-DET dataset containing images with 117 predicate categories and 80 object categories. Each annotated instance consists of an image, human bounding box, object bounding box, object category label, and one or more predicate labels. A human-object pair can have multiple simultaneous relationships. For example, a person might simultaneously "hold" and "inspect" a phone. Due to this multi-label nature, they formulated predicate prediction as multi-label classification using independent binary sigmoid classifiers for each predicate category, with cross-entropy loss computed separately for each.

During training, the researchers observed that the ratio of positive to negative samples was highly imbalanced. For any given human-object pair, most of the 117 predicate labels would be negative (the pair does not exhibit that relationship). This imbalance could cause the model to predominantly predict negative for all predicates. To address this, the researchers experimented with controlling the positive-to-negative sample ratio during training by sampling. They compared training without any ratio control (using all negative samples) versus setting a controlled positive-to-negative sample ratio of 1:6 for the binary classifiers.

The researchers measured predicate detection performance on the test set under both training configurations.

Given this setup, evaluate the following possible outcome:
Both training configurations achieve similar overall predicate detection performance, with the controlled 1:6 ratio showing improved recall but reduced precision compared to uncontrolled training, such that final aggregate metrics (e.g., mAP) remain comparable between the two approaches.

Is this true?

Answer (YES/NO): NO